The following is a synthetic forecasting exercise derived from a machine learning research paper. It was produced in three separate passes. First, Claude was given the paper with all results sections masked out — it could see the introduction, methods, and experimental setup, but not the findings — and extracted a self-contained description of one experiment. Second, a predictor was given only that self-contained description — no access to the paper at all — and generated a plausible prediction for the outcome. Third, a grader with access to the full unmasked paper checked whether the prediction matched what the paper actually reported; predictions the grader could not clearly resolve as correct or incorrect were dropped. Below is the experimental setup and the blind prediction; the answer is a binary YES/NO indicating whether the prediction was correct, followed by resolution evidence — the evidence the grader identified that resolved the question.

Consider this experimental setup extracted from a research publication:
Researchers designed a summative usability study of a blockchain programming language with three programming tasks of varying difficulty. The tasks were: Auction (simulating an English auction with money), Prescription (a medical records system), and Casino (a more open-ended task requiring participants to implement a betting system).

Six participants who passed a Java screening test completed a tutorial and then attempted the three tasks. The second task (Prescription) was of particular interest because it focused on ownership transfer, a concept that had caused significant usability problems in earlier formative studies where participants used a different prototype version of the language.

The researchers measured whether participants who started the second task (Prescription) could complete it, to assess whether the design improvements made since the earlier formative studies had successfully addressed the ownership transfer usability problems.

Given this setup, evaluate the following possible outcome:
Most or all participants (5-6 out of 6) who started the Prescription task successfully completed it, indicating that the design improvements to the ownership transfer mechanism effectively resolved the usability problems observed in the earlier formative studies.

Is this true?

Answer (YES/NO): YES